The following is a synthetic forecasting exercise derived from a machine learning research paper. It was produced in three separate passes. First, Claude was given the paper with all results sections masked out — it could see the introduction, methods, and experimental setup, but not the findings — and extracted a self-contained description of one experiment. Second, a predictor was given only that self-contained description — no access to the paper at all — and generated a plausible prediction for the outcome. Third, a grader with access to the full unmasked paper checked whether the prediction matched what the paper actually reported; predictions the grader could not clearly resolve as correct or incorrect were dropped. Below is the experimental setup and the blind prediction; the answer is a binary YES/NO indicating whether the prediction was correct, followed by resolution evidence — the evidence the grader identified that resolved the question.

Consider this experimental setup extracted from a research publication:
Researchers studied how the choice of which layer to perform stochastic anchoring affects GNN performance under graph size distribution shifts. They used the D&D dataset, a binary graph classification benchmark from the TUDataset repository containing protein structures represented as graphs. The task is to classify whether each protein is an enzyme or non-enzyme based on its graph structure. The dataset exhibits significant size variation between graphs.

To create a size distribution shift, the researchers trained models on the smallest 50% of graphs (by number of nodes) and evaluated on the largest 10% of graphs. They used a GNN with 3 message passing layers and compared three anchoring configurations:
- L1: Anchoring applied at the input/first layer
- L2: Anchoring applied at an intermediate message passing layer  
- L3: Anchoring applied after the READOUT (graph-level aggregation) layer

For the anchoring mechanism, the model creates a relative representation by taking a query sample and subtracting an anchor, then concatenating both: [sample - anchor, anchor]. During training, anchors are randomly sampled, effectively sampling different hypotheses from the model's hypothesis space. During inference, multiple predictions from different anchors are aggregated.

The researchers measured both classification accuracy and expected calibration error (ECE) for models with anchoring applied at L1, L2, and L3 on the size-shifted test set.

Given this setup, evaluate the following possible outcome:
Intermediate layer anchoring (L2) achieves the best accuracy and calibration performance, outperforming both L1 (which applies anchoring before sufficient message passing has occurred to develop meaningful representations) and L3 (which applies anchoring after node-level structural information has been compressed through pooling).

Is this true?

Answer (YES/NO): NO